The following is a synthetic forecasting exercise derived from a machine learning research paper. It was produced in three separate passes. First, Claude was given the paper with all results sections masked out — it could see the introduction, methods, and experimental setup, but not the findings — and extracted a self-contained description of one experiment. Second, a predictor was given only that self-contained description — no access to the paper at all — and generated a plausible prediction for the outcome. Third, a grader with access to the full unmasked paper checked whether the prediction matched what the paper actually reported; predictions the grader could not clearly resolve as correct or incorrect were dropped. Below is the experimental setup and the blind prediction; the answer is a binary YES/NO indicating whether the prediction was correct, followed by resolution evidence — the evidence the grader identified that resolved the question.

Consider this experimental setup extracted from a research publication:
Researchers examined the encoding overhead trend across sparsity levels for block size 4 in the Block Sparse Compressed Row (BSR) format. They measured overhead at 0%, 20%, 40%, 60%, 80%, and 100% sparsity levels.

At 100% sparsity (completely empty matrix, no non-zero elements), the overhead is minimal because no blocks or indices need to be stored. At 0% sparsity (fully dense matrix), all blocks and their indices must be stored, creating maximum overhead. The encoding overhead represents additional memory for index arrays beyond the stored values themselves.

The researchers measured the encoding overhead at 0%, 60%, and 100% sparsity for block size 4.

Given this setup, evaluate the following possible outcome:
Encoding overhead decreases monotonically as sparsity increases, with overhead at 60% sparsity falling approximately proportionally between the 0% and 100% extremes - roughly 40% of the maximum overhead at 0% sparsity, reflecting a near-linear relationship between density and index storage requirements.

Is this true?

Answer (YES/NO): YES